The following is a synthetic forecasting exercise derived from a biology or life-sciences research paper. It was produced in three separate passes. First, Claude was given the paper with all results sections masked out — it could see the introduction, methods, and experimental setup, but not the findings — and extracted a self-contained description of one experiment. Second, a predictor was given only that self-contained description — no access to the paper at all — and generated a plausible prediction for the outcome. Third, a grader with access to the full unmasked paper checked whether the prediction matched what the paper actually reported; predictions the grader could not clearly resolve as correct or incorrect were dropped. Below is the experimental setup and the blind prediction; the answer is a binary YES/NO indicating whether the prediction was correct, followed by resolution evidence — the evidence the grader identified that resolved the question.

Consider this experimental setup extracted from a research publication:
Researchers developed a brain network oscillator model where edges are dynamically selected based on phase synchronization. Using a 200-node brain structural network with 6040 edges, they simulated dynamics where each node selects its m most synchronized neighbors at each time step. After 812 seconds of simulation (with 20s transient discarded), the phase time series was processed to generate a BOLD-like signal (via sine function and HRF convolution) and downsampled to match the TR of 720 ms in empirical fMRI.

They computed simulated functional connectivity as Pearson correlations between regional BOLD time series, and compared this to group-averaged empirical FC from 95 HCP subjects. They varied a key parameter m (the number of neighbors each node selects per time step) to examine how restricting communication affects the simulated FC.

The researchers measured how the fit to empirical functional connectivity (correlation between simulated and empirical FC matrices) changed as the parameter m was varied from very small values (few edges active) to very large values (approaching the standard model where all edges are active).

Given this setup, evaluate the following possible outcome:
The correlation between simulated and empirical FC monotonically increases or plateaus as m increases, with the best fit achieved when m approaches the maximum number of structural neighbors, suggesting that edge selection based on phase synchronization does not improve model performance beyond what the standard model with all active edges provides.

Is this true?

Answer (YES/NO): NO